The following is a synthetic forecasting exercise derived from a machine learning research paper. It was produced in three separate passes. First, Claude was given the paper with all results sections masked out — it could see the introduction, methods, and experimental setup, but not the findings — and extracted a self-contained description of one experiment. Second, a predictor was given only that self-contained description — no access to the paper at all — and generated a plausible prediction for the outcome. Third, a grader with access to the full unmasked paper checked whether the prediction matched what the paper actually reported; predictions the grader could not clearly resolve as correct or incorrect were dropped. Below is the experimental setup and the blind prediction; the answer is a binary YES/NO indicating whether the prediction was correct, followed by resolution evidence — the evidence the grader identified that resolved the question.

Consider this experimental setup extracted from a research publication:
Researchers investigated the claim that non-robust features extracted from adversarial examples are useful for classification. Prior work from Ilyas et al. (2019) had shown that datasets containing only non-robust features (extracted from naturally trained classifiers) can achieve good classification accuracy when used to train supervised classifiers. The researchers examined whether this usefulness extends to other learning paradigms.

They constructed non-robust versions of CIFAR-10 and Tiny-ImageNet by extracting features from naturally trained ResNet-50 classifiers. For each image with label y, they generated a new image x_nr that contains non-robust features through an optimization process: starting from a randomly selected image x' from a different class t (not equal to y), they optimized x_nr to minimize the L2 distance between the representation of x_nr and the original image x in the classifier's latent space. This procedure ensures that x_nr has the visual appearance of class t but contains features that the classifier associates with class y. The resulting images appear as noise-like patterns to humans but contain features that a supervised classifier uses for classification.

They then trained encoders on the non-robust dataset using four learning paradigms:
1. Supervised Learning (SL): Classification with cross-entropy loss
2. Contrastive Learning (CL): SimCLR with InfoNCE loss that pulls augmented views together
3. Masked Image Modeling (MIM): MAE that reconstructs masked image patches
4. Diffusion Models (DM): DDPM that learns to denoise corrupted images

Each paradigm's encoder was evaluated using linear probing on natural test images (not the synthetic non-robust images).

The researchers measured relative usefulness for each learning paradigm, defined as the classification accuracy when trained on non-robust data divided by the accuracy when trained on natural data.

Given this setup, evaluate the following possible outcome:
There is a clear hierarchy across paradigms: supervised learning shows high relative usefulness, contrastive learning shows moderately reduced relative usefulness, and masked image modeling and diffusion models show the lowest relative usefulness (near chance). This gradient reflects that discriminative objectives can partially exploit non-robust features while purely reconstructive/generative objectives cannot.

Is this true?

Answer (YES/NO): NO